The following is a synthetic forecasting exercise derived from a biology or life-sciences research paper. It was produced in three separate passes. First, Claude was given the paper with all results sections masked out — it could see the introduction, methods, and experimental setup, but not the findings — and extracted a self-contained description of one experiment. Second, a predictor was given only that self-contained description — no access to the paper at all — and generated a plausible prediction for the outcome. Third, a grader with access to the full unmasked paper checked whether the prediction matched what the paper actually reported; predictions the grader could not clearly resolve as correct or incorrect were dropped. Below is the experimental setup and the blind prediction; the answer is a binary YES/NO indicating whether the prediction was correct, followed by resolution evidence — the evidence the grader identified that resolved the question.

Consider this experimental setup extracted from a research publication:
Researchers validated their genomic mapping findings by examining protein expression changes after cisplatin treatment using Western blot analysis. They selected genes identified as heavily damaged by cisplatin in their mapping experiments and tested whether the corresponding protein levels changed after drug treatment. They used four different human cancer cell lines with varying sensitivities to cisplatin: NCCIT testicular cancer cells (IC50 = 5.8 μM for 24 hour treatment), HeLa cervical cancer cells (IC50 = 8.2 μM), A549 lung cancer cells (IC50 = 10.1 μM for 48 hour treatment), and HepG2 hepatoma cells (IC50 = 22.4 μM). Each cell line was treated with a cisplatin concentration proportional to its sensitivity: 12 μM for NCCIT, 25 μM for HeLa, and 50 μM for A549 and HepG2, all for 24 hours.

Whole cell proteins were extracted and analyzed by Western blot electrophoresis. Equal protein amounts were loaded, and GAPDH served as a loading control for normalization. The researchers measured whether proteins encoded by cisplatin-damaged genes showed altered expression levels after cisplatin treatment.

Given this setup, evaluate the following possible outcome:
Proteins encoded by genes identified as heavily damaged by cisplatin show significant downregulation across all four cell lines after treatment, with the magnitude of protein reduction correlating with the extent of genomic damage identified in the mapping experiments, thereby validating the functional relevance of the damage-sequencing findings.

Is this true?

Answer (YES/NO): NO